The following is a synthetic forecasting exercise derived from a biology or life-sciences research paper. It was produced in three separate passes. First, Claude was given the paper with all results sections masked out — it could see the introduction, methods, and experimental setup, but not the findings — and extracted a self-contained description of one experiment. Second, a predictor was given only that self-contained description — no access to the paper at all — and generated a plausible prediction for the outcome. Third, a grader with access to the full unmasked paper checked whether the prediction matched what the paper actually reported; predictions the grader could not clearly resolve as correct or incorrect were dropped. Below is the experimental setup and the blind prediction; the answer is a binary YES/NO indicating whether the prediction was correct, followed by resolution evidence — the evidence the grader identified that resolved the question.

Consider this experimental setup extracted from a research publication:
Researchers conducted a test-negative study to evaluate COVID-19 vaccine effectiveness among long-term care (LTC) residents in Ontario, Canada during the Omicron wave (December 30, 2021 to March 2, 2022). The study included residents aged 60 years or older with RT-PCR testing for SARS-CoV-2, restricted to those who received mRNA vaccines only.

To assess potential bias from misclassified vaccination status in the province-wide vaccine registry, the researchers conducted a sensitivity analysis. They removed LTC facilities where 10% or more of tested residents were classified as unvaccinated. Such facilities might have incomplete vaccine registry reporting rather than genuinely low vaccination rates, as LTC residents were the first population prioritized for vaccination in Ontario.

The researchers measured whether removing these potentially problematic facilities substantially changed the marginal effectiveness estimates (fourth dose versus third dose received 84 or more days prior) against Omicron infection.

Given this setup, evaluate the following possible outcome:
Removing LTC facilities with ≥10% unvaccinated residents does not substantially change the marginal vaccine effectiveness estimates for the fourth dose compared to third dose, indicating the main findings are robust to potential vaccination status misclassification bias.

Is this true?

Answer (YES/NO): YES